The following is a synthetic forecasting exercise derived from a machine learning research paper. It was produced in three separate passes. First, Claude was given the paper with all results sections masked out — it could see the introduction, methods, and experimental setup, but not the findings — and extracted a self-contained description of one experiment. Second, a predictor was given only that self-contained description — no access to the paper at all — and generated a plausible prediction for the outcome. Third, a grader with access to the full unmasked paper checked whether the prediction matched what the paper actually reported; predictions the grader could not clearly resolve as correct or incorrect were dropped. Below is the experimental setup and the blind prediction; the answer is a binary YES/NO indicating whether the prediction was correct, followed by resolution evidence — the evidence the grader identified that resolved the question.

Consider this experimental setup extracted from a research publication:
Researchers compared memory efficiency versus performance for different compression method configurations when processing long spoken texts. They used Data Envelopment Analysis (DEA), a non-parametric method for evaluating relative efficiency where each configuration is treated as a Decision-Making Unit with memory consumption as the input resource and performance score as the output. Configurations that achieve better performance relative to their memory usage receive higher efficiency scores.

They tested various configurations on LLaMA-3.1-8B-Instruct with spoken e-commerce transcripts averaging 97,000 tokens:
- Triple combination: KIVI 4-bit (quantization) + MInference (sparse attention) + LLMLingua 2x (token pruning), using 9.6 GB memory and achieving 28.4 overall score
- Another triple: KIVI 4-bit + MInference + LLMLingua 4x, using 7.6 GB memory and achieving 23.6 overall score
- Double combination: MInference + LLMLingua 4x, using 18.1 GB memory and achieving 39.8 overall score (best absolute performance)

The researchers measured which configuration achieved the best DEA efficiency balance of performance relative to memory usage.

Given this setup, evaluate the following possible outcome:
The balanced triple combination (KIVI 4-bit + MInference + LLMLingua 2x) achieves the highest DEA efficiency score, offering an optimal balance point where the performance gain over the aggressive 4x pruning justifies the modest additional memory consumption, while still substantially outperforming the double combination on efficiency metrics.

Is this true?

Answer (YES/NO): YES